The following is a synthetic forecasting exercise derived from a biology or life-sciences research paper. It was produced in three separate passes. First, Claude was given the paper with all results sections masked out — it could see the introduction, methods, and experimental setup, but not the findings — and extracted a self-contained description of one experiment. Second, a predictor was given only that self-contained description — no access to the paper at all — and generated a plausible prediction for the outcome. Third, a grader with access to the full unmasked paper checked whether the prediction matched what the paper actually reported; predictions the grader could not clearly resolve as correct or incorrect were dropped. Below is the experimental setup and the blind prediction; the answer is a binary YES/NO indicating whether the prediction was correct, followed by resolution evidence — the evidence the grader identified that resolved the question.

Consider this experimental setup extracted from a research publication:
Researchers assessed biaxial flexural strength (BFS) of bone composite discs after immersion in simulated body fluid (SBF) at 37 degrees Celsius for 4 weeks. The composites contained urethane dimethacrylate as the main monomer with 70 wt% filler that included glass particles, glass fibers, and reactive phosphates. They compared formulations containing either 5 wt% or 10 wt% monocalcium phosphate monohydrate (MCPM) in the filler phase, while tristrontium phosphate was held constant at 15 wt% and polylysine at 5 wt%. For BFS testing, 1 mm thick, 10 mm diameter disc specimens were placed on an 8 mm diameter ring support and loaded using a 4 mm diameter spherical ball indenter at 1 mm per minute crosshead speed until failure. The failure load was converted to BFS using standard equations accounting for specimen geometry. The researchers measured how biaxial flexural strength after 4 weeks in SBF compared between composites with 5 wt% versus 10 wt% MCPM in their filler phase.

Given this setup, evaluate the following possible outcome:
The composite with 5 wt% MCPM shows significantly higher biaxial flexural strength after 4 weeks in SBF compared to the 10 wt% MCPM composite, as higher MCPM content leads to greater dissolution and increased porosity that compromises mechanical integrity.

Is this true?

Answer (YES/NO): YES